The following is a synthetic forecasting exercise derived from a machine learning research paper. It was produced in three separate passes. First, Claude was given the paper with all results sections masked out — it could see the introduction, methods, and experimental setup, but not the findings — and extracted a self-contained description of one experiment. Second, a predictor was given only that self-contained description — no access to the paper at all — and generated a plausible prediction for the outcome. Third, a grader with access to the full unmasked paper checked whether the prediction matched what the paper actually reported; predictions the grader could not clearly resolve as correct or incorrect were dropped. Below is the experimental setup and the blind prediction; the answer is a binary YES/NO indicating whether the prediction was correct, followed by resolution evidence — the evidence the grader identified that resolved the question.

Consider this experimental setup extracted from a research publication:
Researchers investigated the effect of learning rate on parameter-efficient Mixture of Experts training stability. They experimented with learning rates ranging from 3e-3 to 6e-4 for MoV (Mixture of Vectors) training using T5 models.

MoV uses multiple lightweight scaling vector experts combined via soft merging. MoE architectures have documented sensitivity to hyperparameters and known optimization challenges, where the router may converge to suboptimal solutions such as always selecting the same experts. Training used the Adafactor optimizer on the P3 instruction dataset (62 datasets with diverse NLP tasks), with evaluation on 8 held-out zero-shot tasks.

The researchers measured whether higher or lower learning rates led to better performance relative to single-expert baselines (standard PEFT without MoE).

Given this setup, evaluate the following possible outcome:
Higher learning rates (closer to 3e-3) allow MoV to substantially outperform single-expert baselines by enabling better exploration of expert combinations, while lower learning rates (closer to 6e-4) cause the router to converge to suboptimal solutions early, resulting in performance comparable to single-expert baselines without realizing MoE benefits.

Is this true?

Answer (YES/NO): NO